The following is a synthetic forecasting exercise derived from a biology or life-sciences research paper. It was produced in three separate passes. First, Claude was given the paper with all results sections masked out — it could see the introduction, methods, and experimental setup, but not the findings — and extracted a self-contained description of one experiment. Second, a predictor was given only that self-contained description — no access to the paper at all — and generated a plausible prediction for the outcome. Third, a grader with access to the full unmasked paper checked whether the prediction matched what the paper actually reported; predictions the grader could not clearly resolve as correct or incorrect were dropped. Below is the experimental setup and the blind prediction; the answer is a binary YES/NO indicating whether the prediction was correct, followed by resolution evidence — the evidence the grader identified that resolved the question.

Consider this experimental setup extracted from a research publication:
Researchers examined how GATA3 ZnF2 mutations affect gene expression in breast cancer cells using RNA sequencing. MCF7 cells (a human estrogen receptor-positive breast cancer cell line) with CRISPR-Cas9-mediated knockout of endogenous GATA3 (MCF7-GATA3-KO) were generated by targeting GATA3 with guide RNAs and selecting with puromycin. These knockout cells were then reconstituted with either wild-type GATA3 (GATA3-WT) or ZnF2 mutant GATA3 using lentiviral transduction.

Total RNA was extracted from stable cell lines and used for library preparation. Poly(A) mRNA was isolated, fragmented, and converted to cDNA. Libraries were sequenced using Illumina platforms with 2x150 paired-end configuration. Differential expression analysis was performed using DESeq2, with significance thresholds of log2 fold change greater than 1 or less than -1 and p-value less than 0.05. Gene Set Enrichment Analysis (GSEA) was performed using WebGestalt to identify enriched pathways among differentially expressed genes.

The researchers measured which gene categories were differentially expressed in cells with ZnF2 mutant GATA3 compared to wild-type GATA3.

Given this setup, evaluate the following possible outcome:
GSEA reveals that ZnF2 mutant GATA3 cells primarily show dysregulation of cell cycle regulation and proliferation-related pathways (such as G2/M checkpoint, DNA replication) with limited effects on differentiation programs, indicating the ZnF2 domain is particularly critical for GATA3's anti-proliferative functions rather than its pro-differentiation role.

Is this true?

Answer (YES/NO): NO